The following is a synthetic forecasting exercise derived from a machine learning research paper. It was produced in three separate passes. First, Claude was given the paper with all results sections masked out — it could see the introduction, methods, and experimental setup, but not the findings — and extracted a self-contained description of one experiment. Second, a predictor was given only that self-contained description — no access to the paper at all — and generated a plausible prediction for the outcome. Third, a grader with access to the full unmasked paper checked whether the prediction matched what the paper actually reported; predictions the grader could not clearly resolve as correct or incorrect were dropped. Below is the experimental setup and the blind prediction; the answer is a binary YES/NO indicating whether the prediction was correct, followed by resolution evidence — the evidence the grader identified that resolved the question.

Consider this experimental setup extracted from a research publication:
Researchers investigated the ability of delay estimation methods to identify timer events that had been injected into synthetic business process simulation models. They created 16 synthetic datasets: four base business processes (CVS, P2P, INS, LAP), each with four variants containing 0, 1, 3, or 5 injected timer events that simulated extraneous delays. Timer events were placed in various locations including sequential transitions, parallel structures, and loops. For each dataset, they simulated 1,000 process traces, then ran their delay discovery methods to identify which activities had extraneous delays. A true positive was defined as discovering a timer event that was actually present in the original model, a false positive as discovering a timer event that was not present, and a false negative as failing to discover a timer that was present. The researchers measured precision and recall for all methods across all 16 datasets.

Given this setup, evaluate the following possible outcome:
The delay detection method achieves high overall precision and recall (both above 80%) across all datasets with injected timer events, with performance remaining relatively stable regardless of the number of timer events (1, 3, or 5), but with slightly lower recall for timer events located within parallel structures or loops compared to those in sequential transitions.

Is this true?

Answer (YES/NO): NO